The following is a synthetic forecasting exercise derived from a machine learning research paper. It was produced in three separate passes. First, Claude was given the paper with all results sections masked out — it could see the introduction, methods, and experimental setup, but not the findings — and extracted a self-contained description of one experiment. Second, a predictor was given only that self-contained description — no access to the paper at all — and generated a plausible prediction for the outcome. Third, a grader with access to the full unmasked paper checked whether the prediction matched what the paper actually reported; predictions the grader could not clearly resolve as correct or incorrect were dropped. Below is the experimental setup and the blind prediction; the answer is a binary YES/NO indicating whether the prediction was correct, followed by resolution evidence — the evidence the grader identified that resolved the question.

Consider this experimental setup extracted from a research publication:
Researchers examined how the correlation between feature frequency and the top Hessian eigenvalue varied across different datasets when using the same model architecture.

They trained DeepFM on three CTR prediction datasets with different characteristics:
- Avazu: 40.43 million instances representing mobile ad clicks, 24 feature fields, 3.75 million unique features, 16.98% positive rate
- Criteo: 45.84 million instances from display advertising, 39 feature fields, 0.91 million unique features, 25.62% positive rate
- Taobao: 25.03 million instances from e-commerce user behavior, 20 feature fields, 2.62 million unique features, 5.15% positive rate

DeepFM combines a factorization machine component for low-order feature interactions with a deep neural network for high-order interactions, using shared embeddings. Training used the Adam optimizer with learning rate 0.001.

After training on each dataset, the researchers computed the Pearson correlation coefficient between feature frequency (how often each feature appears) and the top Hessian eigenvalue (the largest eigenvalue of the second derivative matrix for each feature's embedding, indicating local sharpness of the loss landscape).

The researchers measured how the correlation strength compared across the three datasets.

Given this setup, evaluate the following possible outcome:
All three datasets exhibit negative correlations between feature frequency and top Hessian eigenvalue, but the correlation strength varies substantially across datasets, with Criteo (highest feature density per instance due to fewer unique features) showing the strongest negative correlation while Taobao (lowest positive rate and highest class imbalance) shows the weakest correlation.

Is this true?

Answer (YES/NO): NO